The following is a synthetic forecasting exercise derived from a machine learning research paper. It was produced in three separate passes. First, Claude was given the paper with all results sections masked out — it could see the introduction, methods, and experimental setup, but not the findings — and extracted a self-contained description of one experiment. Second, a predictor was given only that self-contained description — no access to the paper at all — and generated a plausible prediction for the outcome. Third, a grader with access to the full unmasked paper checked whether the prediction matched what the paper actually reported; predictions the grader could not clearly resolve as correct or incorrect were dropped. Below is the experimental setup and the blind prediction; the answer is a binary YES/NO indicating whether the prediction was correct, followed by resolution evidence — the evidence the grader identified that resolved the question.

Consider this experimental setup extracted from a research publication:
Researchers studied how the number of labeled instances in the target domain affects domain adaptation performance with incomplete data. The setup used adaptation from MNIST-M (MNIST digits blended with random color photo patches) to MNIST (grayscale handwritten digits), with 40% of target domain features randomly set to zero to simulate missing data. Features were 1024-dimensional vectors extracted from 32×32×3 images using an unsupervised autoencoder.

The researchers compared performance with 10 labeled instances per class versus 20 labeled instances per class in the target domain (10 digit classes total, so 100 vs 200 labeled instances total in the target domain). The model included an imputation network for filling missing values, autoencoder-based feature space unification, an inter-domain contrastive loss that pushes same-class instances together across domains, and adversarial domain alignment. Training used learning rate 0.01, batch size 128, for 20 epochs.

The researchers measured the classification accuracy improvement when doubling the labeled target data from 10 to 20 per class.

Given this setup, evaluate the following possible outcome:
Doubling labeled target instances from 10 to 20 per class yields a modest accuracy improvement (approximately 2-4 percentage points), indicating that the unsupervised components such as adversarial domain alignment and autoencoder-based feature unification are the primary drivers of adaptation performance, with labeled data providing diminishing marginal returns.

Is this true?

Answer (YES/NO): YES